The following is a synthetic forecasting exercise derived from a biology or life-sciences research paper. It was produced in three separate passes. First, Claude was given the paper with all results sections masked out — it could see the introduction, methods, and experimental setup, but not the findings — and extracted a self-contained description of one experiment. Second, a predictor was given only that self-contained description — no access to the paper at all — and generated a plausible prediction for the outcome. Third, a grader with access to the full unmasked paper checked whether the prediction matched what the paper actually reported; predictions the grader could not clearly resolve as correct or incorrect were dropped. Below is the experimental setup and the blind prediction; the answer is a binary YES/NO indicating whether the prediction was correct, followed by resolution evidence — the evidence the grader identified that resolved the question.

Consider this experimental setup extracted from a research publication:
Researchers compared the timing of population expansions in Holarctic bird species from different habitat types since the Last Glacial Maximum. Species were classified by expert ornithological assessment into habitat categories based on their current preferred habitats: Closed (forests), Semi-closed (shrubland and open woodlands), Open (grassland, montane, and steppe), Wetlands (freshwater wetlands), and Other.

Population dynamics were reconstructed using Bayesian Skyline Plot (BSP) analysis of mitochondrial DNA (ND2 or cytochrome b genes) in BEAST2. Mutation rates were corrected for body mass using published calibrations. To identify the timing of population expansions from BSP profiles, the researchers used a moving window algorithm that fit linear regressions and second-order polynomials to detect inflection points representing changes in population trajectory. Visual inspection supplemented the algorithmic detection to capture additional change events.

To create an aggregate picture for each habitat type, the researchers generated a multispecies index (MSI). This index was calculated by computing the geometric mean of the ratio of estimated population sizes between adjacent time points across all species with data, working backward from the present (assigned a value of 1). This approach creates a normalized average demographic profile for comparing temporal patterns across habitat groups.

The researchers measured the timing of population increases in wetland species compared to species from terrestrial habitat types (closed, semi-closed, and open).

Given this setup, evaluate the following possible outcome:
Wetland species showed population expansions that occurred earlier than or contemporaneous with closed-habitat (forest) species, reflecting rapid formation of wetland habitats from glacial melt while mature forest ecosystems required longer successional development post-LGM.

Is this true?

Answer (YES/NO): NO